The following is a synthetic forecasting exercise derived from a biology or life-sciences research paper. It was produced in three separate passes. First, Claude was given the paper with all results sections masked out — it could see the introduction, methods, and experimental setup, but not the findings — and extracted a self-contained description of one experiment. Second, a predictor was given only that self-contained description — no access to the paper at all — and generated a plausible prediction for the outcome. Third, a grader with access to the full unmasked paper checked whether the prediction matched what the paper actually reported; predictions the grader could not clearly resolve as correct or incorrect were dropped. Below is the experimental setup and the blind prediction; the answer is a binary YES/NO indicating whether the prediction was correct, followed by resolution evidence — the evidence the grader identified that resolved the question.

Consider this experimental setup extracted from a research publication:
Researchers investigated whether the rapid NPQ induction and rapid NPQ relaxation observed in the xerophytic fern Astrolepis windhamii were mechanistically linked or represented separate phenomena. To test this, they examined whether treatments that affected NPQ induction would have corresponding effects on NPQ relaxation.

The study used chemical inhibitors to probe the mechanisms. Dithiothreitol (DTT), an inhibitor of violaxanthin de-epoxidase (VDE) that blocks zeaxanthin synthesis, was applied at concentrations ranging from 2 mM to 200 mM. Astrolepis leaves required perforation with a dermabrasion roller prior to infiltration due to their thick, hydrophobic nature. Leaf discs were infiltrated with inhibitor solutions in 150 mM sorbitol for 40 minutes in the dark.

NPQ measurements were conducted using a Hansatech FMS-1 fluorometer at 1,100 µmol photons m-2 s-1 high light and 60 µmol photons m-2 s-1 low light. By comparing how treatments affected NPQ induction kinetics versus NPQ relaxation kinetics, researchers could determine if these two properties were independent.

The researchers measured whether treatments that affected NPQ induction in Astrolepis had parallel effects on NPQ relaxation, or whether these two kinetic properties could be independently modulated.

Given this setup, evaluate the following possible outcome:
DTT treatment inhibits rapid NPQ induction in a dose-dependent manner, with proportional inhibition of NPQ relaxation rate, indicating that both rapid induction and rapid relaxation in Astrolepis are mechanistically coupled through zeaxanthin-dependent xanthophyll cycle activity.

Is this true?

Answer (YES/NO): NO